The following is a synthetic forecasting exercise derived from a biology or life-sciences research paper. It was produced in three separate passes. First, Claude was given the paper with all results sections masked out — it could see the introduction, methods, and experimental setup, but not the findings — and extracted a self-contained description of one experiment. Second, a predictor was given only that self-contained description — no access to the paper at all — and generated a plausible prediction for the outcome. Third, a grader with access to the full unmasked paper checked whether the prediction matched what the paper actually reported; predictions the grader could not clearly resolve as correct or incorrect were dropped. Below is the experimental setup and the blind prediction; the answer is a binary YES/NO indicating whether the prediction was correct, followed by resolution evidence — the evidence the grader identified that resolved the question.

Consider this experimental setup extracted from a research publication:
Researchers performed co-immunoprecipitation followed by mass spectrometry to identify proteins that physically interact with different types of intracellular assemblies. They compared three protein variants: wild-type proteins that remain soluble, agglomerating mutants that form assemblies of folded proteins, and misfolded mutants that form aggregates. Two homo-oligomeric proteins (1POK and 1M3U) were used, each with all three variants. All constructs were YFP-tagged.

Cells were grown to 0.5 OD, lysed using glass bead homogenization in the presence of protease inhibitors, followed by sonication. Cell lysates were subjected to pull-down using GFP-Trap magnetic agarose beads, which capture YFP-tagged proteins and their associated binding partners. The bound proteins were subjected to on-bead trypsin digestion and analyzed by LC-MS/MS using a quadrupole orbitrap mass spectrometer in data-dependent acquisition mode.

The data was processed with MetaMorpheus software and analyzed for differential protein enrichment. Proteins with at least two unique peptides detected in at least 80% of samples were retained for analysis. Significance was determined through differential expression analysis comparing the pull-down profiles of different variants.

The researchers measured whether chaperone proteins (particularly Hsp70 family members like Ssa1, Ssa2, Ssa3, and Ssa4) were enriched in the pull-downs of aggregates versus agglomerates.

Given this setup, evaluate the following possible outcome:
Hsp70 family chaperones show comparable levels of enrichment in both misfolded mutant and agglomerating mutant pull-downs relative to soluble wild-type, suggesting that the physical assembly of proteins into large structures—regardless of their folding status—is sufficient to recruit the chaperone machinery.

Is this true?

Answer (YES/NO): NO